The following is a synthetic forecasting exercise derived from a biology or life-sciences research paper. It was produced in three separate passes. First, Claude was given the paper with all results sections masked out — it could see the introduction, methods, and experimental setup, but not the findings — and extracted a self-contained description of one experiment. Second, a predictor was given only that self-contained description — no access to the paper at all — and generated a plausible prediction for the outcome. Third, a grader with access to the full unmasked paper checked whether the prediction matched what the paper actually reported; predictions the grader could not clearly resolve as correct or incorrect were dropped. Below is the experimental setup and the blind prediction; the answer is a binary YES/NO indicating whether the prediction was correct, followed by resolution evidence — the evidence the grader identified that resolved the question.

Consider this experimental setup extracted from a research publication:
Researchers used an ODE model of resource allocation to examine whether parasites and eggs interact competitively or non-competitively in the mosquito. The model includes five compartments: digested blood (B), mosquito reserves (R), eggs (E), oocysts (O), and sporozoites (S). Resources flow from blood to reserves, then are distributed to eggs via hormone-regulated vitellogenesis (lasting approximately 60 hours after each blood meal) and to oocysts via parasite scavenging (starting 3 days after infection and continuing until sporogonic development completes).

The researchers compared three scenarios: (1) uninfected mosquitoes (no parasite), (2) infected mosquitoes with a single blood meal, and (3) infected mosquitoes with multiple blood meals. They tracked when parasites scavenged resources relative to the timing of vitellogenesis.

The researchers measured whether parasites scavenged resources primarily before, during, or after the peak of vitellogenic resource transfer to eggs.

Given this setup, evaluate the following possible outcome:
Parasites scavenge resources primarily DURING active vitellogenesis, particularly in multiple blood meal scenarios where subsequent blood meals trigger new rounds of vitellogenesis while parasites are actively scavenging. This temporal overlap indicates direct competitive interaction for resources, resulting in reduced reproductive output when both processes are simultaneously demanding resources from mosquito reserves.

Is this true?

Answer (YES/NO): YES